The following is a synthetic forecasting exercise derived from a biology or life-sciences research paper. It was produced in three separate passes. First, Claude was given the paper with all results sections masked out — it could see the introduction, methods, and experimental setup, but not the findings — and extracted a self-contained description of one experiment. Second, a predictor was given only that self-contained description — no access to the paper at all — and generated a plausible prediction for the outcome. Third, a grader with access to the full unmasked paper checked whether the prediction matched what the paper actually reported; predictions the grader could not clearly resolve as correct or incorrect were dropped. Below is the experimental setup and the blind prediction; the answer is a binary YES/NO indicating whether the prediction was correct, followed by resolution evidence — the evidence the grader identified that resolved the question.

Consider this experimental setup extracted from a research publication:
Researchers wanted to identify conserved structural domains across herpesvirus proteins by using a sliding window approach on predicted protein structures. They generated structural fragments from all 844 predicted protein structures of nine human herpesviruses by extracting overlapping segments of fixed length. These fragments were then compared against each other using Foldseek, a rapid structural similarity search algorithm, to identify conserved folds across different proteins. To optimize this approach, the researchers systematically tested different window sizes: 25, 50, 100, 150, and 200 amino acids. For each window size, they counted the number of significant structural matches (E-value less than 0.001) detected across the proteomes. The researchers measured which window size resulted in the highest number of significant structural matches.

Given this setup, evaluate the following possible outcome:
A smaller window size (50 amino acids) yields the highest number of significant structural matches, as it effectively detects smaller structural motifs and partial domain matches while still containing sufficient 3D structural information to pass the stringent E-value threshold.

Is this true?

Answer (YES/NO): NO